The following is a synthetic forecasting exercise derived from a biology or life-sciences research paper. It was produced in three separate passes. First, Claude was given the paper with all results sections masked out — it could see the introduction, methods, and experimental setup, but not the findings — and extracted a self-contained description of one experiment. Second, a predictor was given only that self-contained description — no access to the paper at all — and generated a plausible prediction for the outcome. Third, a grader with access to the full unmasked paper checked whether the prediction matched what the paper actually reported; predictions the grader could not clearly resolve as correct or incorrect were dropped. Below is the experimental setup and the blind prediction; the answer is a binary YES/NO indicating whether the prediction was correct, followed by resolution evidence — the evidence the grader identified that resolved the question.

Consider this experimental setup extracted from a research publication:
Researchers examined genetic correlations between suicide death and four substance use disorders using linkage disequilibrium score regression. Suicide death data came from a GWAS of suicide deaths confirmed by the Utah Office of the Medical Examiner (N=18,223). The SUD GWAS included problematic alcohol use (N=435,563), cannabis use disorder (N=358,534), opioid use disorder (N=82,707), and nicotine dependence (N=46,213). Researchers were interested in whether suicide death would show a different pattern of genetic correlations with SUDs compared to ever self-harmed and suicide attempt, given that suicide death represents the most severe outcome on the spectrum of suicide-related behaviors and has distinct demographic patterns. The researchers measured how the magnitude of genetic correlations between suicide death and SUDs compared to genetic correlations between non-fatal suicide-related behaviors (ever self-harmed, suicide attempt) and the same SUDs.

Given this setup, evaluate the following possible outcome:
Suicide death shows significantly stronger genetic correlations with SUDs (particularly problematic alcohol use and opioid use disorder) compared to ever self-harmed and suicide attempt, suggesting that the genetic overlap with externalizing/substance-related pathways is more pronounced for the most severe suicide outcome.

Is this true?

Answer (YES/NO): NO